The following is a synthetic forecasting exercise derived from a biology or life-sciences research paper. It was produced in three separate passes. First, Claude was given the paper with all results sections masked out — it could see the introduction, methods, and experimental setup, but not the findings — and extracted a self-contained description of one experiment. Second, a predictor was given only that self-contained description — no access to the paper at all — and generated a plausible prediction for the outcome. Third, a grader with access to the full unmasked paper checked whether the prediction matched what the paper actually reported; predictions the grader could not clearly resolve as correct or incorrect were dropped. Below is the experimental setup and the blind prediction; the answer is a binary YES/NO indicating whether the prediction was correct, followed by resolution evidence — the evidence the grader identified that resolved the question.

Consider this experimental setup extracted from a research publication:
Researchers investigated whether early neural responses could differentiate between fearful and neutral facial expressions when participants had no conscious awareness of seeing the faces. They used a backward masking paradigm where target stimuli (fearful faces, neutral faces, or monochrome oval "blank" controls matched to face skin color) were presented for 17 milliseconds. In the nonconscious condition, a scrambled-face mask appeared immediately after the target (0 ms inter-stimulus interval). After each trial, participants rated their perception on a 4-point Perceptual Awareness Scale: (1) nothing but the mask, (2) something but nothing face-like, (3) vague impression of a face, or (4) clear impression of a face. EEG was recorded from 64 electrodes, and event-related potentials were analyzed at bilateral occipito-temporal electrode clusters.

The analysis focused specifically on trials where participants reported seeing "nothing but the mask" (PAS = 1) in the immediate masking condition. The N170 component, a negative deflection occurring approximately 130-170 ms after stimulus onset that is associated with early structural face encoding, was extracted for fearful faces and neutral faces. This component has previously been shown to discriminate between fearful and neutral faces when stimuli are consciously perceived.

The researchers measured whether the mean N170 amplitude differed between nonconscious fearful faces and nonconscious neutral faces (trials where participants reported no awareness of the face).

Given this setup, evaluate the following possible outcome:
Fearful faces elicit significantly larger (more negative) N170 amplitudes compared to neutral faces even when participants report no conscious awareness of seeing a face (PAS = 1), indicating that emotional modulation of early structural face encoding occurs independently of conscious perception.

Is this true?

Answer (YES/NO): YES